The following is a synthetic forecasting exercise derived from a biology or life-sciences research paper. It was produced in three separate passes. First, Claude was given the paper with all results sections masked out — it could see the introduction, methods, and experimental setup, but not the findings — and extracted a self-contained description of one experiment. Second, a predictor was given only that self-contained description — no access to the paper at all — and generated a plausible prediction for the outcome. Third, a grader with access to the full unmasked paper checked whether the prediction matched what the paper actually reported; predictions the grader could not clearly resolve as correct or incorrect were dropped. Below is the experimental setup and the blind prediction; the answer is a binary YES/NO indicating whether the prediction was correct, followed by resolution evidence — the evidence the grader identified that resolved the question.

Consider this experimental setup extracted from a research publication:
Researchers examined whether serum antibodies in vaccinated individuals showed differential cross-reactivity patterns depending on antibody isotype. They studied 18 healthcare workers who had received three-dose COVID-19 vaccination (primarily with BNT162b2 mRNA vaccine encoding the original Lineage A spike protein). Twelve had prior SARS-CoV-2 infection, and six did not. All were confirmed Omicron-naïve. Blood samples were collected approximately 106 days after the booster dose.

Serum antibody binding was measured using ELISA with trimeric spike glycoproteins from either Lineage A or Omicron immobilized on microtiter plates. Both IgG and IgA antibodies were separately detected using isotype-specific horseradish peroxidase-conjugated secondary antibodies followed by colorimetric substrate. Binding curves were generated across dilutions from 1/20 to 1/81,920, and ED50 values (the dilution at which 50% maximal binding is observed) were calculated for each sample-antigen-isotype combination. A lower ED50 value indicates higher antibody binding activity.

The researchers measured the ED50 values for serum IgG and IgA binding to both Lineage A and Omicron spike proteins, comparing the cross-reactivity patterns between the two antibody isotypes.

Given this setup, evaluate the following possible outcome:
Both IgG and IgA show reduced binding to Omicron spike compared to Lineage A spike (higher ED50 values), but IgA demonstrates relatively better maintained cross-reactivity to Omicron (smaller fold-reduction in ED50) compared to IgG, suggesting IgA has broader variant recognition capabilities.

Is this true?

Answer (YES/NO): NO